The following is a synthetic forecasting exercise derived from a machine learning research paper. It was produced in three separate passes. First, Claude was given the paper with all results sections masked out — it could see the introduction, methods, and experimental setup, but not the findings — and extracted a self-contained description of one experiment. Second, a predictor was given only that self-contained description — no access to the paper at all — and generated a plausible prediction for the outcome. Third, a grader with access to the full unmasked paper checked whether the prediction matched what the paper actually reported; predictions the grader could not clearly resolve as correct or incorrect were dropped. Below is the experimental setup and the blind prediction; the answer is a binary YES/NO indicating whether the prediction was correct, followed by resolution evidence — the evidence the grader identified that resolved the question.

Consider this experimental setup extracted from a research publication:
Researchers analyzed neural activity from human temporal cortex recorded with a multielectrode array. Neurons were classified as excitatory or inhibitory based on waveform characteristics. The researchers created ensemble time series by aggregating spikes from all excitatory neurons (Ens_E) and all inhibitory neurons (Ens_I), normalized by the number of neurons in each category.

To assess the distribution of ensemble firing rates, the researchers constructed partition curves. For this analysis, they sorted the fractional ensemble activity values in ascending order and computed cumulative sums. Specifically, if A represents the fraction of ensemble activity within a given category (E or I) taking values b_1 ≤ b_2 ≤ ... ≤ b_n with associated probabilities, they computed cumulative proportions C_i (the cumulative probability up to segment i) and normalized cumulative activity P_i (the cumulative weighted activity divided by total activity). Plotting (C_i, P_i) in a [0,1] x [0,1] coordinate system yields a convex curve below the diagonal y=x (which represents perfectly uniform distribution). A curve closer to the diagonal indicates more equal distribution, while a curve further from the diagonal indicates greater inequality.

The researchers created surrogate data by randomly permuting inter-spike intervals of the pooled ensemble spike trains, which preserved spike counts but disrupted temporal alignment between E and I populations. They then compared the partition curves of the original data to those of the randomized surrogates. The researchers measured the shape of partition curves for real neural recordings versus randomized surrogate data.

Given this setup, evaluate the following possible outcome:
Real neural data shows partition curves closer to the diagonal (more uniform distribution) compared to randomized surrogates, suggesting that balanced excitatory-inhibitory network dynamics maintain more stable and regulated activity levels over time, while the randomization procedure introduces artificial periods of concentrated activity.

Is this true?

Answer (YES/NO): NO